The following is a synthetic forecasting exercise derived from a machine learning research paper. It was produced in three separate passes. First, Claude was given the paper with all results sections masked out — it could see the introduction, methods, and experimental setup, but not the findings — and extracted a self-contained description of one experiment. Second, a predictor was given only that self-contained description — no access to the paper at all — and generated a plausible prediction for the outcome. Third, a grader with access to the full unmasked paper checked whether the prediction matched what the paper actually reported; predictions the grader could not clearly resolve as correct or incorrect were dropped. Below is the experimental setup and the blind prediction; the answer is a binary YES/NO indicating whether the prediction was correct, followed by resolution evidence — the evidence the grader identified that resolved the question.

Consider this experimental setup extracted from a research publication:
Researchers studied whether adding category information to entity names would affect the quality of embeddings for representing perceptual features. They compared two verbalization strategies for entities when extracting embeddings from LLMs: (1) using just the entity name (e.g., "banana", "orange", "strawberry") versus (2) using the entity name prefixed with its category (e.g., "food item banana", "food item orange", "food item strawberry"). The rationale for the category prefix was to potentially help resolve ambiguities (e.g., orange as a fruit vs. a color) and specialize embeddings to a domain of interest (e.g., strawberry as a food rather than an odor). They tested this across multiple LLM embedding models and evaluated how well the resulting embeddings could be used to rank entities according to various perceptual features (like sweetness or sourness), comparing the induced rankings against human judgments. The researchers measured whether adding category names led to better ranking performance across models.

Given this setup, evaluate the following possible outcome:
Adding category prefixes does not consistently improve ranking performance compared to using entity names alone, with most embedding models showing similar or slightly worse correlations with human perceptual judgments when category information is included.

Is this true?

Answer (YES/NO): NO